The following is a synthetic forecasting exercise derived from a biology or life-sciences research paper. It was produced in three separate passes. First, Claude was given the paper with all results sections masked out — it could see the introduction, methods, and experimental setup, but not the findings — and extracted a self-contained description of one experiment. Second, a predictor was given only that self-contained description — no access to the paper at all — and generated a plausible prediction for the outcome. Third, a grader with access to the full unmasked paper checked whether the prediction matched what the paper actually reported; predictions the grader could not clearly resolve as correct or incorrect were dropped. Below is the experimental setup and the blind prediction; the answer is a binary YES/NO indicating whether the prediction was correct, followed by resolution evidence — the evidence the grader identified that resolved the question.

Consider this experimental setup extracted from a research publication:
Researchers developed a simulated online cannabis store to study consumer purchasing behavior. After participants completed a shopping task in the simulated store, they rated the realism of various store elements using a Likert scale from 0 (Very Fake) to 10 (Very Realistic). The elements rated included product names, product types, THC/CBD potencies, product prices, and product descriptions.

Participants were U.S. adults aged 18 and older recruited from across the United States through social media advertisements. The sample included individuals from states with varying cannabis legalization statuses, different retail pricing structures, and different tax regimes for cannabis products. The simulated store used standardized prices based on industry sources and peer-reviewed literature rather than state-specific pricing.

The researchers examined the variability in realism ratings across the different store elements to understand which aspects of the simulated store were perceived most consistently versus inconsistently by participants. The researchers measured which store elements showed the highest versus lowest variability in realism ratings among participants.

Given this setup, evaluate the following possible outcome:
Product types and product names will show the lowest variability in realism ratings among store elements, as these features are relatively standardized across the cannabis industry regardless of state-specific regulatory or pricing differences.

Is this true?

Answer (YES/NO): YES